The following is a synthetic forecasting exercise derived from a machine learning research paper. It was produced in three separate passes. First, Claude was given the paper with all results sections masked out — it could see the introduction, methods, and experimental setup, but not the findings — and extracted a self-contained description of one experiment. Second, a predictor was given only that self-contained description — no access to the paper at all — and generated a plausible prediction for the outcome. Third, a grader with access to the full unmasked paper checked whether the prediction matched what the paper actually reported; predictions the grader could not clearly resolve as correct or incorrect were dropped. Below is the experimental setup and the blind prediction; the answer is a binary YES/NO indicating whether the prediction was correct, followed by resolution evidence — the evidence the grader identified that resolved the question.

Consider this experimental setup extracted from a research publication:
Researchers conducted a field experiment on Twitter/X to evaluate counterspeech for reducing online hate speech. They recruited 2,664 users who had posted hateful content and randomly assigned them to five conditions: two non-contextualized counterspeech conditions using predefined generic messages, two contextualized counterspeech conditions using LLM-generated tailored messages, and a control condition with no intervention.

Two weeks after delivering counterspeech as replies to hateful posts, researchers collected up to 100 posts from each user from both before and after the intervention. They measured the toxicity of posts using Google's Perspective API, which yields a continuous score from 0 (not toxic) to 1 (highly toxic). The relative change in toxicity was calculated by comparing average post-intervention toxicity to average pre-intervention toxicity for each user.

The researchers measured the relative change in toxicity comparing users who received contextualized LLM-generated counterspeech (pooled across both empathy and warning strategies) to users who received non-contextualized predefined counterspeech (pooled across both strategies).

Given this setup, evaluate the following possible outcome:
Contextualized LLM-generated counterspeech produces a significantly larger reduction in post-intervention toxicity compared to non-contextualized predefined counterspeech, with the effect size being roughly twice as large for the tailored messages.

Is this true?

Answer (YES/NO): NO